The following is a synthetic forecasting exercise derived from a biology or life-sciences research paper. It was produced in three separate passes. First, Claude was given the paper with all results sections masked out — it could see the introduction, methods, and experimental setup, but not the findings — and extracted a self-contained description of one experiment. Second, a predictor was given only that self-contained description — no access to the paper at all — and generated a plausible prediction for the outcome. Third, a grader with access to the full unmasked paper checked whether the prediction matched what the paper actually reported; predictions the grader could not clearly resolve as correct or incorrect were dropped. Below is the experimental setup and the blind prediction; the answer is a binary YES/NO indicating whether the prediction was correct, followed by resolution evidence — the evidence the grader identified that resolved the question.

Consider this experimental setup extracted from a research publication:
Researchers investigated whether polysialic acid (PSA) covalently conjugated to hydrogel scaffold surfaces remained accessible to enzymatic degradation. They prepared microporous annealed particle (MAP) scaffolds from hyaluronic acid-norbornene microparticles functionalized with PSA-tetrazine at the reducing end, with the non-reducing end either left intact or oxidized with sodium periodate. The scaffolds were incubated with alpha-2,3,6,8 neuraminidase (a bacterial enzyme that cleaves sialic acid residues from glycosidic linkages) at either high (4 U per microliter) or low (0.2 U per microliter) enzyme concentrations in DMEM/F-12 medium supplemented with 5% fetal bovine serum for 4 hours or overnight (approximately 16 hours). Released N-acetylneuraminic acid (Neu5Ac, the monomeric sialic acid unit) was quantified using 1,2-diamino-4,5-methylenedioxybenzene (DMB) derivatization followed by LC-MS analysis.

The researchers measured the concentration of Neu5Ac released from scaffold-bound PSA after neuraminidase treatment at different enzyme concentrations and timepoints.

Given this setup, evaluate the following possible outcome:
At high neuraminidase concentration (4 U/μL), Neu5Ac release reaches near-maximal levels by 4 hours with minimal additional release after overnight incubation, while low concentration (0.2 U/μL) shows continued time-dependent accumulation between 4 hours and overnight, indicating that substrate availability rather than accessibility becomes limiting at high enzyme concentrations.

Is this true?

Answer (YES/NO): NO